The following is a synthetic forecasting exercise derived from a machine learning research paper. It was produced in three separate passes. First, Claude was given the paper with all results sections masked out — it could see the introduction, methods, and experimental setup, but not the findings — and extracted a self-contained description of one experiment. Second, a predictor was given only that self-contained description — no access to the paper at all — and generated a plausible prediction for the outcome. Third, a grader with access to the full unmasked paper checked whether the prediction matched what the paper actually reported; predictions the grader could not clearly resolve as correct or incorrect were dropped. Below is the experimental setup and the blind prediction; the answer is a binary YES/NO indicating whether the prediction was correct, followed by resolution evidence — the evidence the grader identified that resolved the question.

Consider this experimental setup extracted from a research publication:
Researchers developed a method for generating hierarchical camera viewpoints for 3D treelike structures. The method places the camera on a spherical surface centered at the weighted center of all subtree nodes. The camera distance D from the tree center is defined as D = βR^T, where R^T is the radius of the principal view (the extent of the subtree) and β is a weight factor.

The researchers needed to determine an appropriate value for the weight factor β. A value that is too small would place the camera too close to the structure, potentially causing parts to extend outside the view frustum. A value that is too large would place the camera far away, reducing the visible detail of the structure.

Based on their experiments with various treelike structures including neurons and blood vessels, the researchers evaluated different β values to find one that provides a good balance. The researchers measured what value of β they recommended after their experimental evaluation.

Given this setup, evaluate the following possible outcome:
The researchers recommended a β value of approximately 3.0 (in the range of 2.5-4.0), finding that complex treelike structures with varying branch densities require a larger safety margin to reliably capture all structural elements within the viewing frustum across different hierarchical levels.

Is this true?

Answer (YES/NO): NO